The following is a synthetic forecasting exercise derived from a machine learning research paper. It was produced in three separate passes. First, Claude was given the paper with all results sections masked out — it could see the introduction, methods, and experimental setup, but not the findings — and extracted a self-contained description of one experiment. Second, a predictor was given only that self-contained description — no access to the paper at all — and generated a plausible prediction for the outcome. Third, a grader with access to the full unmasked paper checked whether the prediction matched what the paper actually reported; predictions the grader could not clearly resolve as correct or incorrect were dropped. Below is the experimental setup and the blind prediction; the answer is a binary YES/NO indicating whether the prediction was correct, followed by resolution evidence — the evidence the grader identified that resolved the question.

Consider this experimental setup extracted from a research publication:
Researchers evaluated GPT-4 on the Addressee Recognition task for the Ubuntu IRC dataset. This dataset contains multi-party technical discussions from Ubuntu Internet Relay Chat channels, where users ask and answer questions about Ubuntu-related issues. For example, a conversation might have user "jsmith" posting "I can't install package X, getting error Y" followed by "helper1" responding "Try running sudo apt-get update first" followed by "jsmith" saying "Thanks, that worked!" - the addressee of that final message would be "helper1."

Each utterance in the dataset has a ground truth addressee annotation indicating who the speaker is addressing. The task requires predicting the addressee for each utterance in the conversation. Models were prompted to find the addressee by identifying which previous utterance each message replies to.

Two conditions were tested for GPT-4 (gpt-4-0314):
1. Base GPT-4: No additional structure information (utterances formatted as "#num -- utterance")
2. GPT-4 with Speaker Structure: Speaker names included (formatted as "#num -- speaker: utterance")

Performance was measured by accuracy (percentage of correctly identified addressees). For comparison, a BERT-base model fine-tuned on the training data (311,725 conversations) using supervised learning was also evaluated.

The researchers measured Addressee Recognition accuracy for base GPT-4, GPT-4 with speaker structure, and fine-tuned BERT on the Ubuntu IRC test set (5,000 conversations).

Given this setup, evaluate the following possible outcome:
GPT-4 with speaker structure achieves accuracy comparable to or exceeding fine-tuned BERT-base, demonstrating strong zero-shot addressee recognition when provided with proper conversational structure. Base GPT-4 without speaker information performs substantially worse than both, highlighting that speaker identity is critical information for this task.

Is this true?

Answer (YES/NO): YES